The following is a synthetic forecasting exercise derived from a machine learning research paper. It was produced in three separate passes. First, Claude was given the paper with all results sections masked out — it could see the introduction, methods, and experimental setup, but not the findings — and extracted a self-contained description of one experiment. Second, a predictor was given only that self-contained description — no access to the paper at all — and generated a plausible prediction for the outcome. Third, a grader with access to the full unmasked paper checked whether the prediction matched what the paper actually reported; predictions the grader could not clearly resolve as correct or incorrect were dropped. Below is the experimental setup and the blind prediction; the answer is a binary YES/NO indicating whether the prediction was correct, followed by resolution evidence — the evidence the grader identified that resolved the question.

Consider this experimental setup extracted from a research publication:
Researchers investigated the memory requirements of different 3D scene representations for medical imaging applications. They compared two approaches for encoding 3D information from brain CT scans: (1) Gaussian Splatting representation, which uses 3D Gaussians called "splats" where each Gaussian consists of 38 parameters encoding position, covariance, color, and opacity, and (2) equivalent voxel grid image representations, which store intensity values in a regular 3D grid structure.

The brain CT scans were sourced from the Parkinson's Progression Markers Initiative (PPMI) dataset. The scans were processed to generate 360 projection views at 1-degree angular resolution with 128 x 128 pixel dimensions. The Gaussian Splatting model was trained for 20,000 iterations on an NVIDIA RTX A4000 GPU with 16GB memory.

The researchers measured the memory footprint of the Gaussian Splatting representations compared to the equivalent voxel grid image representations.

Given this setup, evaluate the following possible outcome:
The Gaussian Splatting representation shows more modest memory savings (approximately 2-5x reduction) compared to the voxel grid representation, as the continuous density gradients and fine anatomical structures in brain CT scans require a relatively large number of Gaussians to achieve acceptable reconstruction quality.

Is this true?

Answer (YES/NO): NO